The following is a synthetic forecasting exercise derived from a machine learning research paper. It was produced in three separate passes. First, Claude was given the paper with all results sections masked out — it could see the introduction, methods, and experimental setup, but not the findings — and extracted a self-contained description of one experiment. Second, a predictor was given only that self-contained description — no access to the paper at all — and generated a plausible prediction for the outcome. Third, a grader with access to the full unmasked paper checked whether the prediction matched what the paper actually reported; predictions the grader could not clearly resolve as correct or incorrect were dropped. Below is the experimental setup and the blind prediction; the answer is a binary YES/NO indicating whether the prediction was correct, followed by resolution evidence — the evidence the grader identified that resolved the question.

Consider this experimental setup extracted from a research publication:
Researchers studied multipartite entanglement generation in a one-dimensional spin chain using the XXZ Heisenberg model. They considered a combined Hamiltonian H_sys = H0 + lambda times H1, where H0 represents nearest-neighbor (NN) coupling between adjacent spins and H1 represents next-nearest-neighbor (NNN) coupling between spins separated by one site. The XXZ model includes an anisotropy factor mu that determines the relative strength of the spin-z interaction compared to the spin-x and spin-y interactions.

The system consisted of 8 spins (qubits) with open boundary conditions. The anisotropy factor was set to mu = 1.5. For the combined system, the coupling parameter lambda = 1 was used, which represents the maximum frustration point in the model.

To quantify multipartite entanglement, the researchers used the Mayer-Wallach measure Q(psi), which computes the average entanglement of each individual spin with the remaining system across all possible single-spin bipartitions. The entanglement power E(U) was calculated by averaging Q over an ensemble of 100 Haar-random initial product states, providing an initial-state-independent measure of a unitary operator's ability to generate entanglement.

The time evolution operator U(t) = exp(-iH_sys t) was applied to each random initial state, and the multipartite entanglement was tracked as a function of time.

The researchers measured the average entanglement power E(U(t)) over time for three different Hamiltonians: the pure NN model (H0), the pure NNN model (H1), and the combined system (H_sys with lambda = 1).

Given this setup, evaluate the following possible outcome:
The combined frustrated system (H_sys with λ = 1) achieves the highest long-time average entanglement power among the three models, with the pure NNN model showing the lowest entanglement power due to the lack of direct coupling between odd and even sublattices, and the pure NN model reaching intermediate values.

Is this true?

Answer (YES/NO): YES